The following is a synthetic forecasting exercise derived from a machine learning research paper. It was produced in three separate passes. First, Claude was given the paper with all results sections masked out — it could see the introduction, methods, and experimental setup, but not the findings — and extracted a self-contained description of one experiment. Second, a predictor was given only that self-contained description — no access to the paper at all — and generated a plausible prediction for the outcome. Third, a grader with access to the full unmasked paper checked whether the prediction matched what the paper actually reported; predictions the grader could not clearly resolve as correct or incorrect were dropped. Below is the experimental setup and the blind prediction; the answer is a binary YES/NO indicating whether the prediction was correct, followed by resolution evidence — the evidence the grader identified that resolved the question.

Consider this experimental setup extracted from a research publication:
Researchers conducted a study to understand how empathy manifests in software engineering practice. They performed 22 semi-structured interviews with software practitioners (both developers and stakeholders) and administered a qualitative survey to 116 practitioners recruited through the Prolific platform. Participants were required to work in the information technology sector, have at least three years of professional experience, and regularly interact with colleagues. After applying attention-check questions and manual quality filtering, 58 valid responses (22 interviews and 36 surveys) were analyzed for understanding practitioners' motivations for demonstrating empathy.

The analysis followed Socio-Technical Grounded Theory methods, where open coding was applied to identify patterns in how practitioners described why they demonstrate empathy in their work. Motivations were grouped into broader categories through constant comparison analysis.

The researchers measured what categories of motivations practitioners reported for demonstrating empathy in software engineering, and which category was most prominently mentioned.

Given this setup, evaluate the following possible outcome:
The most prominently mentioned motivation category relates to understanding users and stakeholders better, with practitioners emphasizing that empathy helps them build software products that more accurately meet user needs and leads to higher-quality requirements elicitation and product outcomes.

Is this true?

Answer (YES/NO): NO